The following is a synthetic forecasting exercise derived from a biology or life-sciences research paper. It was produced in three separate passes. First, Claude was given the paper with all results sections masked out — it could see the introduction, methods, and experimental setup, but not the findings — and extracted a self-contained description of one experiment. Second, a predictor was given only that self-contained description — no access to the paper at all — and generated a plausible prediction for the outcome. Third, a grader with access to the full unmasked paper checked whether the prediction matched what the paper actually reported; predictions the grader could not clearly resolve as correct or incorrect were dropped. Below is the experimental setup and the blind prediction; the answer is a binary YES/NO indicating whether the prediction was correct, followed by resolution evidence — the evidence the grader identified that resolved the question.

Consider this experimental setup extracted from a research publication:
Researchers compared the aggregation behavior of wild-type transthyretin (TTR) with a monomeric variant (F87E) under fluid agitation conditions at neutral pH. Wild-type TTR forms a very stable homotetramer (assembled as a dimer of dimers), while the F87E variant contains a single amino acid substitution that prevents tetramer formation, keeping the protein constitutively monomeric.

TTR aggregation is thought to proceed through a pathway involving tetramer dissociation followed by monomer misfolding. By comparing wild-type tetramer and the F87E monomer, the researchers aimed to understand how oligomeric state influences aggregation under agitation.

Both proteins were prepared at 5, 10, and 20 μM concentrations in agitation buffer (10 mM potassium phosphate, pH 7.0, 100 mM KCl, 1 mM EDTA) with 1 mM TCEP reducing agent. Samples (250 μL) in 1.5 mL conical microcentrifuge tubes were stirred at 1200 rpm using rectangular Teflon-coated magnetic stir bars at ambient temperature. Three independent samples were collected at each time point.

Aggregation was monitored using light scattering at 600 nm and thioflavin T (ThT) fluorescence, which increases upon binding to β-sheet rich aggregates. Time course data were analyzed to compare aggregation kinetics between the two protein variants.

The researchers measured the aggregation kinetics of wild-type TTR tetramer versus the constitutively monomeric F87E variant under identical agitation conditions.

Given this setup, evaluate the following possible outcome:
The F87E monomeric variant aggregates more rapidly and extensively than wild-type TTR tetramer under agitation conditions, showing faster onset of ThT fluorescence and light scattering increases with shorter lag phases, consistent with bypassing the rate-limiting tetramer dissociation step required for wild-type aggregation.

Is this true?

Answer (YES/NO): NO